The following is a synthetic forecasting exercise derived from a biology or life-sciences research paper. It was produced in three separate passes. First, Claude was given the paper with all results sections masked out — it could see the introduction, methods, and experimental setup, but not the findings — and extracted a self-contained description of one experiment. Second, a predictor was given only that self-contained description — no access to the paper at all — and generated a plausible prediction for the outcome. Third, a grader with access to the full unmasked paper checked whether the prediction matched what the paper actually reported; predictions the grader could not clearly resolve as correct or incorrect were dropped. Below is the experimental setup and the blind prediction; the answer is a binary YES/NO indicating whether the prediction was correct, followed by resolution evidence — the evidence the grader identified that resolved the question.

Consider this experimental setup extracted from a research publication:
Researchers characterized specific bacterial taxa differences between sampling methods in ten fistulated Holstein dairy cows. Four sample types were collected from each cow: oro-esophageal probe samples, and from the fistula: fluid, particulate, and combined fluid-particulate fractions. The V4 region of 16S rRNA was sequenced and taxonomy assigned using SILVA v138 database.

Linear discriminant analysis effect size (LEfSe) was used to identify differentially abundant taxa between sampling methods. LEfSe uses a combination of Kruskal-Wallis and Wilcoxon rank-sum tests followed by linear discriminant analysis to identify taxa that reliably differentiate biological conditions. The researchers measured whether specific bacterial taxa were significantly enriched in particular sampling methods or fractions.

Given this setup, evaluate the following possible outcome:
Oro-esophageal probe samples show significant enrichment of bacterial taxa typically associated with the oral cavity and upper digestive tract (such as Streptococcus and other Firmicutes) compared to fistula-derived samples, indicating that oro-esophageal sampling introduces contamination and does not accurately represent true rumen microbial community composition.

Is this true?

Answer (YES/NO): NO